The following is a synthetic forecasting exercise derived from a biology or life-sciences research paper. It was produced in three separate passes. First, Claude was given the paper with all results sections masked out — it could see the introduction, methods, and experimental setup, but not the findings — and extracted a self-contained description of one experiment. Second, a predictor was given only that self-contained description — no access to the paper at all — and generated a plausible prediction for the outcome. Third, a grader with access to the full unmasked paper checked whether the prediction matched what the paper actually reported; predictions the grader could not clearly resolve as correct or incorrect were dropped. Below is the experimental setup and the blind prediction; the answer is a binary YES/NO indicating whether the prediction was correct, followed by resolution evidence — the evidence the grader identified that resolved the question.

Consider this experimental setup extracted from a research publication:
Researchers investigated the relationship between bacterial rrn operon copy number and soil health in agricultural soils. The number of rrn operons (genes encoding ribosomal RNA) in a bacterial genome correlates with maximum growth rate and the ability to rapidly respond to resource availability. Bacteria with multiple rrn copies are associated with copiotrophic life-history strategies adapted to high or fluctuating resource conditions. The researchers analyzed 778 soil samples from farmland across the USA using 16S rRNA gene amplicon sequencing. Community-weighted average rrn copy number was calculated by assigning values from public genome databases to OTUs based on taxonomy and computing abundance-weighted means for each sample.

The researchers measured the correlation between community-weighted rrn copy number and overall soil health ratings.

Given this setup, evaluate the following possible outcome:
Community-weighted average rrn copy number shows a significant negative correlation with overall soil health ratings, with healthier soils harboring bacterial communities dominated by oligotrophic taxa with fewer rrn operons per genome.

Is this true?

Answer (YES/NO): NO